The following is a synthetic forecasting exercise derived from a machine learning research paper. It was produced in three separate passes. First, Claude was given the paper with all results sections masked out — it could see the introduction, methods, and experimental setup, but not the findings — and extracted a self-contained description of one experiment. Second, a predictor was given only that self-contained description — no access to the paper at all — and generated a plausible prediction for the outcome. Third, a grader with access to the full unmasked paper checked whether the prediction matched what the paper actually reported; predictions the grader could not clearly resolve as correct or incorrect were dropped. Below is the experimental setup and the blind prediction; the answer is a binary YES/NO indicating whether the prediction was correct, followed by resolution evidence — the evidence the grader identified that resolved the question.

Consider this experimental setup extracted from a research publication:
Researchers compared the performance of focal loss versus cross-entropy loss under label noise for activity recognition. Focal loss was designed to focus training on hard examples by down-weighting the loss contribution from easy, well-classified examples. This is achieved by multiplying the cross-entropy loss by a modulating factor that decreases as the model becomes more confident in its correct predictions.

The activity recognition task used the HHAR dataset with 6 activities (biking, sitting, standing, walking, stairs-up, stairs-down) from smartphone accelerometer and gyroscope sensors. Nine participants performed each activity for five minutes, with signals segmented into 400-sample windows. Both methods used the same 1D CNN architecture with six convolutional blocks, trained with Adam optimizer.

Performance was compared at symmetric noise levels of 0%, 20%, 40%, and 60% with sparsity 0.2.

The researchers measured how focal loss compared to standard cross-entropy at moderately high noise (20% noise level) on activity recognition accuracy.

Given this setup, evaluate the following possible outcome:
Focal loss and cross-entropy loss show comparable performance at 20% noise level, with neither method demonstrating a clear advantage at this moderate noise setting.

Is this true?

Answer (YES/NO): NO